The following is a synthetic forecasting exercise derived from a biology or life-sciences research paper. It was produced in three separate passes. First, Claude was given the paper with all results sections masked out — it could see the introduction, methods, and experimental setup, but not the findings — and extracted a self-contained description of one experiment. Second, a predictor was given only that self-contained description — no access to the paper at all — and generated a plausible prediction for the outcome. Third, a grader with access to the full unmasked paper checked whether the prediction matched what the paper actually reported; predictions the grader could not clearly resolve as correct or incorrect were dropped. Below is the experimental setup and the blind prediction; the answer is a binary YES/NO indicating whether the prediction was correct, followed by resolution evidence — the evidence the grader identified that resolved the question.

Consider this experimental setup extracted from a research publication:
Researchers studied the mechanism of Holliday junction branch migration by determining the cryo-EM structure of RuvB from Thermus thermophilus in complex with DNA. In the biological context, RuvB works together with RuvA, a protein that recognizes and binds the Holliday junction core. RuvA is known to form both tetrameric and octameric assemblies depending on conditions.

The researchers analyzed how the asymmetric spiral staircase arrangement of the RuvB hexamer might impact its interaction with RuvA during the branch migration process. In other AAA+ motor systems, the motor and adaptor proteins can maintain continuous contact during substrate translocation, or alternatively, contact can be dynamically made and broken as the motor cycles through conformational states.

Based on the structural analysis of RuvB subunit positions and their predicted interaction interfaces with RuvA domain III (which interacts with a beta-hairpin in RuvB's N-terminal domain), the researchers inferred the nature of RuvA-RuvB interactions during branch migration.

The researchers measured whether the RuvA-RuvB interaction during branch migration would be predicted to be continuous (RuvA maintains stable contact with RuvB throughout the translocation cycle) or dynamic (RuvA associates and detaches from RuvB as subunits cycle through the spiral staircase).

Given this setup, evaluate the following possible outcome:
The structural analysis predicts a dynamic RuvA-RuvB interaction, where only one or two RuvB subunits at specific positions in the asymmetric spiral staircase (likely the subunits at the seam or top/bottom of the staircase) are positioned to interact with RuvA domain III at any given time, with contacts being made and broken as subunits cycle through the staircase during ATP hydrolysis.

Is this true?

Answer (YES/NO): NO